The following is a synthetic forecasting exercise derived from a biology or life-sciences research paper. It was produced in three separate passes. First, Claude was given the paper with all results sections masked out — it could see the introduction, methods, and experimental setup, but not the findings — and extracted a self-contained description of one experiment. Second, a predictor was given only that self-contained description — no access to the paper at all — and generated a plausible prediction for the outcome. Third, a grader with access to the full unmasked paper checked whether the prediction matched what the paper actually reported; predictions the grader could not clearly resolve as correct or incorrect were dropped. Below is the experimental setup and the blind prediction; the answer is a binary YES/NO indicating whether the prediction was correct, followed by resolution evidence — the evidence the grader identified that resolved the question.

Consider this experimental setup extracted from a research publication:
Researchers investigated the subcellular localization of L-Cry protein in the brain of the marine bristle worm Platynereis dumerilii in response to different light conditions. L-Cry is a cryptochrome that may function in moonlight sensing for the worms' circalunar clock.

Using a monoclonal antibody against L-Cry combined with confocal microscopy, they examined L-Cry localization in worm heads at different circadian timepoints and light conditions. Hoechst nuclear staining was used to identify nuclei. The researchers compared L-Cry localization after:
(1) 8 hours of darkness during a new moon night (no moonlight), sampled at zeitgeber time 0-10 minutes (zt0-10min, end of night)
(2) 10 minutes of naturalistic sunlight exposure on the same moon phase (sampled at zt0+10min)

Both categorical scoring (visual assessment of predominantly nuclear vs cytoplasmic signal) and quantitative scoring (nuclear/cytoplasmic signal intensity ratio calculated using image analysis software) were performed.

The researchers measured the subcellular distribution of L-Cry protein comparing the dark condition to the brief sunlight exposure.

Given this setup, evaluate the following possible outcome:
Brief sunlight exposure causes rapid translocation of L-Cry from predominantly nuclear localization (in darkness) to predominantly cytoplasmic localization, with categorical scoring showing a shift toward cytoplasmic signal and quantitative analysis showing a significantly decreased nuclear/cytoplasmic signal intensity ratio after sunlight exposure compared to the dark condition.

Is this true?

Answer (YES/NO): YES